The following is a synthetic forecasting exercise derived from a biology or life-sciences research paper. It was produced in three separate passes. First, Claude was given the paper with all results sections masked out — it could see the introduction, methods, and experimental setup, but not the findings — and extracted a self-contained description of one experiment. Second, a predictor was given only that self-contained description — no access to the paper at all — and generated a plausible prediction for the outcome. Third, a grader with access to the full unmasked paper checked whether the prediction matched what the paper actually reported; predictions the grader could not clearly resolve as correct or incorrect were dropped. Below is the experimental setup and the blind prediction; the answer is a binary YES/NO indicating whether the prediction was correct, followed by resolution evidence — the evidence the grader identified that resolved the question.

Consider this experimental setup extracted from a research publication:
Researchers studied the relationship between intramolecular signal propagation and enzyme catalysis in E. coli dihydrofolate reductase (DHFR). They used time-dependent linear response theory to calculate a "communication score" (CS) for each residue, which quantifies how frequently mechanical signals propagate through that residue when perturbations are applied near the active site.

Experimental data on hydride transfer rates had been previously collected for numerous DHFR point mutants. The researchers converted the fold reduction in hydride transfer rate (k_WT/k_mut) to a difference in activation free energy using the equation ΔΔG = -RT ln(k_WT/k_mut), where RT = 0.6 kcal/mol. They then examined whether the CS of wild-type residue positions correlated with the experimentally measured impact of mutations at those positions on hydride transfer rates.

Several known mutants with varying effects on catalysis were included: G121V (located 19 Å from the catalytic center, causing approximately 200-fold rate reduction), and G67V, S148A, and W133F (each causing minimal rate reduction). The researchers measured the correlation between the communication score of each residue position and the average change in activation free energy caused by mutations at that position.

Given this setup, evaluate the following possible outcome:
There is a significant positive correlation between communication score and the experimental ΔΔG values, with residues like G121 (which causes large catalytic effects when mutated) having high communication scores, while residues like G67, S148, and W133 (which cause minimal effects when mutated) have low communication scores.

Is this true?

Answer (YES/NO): YES